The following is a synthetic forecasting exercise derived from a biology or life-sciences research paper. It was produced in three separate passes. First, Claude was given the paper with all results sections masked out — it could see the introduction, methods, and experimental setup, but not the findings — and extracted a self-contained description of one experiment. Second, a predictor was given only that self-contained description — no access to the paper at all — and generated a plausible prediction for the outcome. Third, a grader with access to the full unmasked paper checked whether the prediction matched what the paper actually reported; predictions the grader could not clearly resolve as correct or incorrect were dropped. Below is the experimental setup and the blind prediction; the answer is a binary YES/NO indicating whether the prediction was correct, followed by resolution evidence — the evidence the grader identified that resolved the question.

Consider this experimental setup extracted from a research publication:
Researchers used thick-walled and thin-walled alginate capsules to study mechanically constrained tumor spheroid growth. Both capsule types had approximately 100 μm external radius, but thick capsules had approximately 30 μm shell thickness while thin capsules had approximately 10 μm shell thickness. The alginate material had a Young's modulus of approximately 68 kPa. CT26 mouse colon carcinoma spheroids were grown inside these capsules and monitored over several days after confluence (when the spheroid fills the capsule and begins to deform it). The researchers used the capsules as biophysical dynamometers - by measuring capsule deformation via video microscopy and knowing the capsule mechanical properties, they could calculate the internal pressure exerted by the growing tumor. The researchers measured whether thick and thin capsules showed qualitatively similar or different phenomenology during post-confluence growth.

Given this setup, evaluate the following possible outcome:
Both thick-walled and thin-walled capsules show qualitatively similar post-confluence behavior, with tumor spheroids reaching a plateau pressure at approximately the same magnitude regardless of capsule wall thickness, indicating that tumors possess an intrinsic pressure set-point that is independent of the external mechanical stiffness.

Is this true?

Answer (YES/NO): NO